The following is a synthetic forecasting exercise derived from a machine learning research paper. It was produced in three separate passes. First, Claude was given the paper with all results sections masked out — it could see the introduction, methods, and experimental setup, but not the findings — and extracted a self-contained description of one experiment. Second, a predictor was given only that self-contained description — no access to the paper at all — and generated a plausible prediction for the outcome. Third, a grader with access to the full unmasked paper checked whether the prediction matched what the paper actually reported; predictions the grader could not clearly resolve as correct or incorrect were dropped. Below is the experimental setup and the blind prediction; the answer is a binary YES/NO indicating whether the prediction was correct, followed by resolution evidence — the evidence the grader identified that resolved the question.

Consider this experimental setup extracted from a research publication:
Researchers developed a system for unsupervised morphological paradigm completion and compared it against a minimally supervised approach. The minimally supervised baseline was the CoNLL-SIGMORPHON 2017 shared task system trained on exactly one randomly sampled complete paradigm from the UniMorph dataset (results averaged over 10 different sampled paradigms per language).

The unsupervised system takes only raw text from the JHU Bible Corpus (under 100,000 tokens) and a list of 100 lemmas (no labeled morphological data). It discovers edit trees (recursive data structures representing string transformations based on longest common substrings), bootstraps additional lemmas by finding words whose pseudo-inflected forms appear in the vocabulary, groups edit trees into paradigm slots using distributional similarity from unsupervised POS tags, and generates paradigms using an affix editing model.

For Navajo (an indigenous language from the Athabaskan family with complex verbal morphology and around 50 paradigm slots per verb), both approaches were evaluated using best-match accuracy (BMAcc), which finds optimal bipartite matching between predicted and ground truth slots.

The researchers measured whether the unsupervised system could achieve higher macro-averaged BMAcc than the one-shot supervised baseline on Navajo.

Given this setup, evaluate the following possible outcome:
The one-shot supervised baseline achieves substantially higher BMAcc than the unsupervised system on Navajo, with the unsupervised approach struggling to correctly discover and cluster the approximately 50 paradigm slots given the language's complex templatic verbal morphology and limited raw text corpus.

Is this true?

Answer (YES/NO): NO